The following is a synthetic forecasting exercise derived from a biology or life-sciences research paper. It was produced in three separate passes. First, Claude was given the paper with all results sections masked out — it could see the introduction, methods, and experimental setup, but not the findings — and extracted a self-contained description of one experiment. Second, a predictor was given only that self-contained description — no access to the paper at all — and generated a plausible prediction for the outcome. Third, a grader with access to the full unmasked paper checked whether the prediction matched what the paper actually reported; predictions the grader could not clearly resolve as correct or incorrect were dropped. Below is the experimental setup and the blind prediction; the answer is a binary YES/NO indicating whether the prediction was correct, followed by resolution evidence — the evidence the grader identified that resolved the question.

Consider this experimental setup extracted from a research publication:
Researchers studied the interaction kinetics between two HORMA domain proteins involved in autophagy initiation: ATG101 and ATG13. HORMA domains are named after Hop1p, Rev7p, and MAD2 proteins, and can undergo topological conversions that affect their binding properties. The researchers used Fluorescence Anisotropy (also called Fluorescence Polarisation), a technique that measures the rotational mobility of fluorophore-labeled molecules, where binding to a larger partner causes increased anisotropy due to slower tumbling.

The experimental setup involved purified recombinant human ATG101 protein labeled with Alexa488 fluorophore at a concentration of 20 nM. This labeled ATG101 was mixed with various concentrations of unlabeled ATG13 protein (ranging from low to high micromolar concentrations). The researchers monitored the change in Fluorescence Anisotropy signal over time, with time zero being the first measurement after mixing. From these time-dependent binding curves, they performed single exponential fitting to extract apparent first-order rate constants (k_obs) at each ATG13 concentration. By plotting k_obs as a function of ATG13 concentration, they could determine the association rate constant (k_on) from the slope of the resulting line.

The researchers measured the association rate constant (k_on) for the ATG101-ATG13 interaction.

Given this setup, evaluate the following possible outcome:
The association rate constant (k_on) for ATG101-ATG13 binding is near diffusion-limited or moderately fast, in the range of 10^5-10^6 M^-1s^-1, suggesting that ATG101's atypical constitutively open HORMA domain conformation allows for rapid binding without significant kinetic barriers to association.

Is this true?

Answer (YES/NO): NO